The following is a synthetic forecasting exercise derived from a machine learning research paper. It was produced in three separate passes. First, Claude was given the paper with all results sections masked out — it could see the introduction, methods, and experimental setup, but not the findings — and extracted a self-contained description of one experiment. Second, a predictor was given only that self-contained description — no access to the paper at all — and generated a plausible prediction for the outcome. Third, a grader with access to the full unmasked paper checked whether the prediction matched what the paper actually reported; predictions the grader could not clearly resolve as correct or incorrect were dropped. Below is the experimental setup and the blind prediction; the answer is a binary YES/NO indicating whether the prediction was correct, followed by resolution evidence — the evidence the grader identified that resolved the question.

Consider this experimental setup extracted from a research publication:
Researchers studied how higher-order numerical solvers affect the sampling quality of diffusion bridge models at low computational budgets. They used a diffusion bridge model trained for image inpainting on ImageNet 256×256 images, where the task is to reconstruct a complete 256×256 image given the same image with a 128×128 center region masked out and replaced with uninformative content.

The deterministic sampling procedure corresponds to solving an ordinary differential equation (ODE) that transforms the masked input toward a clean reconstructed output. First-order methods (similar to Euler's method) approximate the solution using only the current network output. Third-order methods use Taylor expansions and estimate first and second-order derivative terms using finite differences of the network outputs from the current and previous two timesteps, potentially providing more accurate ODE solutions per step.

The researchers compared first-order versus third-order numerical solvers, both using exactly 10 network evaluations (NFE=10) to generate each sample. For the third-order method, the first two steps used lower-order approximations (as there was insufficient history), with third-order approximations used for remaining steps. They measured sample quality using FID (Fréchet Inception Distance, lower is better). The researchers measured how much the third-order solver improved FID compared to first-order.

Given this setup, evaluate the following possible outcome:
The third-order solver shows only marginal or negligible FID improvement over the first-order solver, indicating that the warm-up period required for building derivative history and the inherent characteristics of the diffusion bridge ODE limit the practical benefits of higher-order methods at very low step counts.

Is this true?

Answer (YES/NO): YES